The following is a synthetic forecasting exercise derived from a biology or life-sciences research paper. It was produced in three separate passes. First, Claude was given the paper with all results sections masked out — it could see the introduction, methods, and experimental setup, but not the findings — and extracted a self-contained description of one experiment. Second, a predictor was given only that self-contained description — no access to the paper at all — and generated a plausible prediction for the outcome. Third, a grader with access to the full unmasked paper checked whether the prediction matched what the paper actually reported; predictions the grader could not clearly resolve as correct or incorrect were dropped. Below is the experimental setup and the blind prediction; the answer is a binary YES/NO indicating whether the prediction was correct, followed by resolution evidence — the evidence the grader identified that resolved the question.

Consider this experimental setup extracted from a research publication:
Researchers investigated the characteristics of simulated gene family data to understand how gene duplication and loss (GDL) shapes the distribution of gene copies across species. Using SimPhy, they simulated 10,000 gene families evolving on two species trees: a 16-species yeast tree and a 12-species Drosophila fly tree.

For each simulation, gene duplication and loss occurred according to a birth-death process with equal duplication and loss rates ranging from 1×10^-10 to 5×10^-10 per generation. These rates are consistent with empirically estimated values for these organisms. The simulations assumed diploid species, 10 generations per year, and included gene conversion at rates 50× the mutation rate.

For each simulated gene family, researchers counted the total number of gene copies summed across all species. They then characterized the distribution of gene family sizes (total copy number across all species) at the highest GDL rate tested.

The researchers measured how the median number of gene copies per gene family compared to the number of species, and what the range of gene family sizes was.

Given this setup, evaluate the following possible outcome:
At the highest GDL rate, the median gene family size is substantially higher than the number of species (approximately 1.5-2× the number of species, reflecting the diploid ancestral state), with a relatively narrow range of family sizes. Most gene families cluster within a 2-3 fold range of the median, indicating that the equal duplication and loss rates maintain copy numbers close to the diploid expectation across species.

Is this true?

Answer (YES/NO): NO